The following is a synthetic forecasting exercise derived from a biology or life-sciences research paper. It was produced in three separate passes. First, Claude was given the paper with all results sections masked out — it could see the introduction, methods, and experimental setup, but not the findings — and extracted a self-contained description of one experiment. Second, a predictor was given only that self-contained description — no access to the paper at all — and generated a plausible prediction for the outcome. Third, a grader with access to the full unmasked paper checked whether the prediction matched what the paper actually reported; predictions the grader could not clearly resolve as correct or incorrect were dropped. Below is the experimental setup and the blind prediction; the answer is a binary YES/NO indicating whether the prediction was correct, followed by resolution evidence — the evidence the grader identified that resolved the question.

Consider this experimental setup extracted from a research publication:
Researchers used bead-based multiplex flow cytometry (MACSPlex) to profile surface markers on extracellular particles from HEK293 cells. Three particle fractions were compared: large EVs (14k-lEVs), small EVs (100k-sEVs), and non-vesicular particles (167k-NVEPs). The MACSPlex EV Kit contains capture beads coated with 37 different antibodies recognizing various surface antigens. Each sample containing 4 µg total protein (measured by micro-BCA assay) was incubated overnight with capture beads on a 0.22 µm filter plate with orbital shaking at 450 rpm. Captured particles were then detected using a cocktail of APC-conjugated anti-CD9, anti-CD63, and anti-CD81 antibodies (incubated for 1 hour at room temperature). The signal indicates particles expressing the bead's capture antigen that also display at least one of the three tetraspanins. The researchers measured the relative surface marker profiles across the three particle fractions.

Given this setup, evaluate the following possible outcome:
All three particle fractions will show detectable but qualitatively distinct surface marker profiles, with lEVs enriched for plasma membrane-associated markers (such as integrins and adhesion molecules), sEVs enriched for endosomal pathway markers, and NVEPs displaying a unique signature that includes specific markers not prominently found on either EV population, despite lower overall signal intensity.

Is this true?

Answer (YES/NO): NO